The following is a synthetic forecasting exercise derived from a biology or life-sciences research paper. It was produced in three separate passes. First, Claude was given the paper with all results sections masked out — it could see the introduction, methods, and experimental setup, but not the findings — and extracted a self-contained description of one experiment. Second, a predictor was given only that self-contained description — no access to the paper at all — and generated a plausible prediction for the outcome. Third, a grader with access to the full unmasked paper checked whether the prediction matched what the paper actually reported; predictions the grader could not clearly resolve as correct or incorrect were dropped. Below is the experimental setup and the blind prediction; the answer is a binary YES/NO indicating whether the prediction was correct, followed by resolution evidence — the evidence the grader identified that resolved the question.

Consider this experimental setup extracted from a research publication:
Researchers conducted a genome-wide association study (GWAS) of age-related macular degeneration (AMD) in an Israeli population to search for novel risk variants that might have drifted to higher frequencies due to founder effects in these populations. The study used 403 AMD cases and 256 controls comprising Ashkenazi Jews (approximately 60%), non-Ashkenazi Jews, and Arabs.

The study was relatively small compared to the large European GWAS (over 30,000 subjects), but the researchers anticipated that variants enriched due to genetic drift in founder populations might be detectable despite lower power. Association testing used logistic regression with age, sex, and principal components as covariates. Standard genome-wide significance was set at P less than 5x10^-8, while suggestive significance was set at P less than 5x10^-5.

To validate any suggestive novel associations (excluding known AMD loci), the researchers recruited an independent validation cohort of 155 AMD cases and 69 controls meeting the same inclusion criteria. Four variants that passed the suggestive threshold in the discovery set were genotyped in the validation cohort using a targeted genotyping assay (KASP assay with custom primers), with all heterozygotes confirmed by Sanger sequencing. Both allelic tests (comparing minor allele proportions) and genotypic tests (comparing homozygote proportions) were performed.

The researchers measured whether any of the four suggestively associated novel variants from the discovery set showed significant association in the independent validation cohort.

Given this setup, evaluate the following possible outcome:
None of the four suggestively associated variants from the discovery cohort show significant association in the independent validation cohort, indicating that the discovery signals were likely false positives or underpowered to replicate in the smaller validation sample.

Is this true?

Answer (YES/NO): NO